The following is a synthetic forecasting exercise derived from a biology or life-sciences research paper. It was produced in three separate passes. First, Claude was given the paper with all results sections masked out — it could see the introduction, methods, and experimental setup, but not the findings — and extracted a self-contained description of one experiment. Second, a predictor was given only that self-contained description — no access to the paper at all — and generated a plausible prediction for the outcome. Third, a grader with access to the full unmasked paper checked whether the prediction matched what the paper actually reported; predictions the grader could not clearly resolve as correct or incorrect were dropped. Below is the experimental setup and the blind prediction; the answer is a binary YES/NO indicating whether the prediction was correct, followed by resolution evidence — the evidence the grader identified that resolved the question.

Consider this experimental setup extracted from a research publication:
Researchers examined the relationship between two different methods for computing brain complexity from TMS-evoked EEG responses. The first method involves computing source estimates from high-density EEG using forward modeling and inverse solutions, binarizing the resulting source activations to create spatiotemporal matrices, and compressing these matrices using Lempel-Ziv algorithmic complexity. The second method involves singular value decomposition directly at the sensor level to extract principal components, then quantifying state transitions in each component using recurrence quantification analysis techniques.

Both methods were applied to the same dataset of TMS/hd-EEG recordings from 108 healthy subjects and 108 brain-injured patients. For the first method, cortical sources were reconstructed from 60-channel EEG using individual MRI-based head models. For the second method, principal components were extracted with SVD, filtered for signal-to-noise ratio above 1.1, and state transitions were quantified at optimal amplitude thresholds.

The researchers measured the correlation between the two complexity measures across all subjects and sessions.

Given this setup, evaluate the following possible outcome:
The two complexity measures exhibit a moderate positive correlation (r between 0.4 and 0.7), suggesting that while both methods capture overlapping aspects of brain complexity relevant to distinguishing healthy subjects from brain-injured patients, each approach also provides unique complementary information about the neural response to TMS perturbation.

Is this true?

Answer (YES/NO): NO